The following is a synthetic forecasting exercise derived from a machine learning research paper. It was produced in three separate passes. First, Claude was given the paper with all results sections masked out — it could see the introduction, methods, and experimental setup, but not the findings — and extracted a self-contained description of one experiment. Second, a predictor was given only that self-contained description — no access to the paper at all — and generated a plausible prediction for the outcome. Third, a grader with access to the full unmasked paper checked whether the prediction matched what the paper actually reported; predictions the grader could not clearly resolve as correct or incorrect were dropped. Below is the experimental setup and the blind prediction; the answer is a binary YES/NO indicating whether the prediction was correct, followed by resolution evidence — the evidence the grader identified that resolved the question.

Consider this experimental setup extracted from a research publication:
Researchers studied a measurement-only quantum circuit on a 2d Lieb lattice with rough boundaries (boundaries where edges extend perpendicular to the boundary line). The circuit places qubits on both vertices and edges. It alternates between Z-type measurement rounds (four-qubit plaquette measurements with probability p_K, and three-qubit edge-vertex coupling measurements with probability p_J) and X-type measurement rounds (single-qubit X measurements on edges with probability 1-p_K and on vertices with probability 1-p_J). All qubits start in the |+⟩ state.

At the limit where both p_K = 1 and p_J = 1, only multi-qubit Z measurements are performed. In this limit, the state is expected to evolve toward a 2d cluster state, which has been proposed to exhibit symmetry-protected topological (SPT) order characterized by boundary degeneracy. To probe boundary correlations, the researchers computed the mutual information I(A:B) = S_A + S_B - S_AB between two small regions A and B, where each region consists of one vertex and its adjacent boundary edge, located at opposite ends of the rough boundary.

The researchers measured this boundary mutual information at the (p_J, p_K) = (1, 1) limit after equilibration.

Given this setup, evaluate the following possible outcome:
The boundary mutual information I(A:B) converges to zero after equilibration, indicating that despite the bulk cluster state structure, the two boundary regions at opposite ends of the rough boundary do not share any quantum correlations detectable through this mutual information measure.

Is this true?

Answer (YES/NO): NO